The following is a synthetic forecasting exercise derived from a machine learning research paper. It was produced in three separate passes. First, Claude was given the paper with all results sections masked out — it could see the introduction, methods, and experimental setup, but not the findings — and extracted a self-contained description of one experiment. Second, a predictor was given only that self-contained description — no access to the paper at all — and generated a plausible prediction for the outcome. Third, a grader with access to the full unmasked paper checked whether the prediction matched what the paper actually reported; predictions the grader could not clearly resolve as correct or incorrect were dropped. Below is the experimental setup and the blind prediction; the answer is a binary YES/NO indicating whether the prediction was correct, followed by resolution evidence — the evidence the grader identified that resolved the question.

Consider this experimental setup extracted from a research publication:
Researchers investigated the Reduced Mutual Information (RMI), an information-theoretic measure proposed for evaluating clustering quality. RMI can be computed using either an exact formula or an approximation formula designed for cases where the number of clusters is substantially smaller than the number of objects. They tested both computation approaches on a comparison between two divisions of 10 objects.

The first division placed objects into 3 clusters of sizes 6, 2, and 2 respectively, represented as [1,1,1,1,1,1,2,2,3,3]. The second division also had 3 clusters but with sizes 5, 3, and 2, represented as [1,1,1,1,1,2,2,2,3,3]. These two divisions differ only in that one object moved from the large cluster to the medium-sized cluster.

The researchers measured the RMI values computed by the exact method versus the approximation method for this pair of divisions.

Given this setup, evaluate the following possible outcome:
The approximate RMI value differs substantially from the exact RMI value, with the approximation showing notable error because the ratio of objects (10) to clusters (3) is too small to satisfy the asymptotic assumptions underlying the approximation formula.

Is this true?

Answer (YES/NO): YES